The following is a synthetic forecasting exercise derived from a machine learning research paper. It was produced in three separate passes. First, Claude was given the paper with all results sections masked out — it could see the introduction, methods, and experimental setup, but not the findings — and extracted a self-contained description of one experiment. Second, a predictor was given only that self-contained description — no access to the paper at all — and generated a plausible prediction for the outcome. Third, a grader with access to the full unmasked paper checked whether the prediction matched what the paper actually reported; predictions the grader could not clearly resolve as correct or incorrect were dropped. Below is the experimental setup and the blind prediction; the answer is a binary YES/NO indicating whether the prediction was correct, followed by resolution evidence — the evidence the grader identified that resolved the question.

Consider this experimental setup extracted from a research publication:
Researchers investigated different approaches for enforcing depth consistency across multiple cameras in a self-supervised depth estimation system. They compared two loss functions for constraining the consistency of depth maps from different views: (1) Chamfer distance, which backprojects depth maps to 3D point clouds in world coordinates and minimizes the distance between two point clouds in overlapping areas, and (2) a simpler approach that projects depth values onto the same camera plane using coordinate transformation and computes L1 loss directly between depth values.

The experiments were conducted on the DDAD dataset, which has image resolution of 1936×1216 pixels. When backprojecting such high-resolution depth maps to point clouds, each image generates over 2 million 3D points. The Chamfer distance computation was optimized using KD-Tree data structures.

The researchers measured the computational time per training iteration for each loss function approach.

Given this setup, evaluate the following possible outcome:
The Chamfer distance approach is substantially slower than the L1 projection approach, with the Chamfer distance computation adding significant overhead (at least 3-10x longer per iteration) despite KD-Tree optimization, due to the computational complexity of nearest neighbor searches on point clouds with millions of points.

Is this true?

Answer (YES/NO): YES